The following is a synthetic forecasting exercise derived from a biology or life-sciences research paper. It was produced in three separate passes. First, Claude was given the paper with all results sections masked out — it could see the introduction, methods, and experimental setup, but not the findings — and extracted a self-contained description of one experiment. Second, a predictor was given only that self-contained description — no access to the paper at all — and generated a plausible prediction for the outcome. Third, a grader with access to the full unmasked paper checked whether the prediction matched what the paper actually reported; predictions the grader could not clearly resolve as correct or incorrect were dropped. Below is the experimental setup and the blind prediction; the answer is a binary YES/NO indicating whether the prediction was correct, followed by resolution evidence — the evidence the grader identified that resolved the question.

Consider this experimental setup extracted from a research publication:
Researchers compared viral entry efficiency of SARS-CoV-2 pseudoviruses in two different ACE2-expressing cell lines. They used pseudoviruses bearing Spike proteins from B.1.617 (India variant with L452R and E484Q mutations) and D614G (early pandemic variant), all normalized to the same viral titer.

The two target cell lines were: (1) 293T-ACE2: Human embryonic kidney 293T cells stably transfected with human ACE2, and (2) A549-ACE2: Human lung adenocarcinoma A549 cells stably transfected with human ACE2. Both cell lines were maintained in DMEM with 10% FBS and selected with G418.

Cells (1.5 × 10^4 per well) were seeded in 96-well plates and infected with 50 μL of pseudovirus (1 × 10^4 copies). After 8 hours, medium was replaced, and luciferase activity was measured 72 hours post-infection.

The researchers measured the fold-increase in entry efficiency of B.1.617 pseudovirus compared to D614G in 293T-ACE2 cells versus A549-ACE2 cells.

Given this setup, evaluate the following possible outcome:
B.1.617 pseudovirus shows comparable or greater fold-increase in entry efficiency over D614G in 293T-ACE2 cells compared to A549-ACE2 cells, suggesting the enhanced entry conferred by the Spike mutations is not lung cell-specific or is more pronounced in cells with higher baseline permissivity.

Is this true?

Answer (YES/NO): YES